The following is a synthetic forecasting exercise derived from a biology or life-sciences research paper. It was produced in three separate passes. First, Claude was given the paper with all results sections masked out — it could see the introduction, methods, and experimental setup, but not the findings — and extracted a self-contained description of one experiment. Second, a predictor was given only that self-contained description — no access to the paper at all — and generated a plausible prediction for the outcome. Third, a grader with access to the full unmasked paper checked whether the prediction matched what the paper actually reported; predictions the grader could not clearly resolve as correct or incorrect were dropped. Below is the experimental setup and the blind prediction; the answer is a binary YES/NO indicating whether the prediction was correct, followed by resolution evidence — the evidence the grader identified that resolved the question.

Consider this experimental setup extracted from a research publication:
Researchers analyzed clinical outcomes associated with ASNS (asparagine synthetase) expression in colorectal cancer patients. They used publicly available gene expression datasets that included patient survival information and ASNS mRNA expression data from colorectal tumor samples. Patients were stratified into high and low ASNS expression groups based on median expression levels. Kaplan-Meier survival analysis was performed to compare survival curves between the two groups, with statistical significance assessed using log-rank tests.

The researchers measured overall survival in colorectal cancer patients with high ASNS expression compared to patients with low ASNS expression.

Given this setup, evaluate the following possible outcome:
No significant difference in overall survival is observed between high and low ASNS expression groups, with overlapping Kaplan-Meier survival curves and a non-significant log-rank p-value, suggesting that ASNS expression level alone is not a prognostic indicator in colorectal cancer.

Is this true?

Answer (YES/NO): NO